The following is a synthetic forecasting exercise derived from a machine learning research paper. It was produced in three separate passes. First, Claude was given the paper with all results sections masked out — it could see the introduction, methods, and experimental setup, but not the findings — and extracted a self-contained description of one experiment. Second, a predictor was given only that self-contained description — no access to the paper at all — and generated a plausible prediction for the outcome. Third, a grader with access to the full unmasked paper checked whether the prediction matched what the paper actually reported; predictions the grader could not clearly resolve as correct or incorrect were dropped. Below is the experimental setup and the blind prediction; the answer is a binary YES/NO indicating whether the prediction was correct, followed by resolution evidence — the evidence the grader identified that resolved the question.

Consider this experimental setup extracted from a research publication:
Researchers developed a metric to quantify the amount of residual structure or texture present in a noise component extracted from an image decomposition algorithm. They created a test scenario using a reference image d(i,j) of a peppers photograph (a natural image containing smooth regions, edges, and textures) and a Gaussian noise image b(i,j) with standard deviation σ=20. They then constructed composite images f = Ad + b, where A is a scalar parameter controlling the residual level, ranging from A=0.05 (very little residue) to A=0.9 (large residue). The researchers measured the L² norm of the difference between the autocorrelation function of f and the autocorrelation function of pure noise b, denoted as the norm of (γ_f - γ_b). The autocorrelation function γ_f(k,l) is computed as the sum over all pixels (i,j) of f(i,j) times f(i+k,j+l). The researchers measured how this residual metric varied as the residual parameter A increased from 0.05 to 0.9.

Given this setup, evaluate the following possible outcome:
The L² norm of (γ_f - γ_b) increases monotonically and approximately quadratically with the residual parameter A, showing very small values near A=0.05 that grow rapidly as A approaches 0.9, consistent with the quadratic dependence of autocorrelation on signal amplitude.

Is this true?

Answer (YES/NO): YES